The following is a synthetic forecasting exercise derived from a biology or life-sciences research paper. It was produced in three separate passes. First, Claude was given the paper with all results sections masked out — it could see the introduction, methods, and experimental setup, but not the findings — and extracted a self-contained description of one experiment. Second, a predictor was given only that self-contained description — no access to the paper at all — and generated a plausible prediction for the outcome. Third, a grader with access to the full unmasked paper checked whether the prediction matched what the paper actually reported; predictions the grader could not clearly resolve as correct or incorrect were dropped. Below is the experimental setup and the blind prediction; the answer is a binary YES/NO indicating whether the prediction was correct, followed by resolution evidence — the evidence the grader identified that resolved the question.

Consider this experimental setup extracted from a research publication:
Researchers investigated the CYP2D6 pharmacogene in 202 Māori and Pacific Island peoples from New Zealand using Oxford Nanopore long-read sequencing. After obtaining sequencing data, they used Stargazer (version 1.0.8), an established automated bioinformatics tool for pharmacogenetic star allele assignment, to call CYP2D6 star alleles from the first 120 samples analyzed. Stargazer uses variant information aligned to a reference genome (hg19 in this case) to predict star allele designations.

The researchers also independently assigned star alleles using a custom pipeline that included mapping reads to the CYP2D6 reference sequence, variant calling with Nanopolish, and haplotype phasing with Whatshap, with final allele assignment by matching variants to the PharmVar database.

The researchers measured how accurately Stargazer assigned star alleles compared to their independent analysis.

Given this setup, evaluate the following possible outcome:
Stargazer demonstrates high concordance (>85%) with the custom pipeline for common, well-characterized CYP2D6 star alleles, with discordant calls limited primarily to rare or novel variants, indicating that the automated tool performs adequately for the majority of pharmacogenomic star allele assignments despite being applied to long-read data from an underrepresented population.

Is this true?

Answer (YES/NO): YES